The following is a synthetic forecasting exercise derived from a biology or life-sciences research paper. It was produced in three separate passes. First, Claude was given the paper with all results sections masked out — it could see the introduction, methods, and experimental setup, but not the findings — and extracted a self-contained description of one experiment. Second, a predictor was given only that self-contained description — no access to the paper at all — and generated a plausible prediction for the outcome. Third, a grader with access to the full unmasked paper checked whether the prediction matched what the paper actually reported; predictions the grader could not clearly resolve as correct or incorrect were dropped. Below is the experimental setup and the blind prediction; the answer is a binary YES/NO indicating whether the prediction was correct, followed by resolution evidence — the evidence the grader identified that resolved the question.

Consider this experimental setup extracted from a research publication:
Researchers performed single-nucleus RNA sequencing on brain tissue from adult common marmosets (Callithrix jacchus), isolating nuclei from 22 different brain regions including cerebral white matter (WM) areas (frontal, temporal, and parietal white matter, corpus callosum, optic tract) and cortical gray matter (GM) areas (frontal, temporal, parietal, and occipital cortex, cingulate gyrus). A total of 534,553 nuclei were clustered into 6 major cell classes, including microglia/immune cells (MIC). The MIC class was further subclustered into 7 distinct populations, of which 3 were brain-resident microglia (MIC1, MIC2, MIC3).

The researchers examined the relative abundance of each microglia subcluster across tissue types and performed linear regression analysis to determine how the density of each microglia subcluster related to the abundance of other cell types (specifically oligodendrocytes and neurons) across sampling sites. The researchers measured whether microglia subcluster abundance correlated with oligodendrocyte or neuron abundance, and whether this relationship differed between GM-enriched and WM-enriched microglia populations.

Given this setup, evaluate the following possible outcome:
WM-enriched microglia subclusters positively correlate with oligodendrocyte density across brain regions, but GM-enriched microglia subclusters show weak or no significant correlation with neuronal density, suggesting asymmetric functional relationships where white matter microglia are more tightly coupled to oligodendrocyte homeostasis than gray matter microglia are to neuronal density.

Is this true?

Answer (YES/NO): YES